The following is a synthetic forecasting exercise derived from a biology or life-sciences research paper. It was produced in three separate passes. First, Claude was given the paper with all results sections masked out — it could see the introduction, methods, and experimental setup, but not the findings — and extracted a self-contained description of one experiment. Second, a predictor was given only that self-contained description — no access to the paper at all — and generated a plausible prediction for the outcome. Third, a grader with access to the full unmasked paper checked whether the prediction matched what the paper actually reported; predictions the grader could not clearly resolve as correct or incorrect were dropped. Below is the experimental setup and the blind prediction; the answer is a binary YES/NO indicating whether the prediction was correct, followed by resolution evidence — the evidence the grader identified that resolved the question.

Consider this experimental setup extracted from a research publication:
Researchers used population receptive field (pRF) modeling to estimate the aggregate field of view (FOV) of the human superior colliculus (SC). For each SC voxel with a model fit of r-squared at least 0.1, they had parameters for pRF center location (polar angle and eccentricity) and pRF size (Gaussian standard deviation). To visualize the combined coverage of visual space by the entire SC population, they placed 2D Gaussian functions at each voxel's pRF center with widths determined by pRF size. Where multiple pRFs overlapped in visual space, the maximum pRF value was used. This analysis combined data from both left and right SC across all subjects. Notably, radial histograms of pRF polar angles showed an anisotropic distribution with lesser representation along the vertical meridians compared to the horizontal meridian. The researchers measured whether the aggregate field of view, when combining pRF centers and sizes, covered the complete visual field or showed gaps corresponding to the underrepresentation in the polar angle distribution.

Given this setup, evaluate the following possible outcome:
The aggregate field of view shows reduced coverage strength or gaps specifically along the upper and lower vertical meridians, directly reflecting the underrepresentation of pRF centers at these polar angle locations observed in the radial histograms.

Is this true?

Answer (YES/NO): NO